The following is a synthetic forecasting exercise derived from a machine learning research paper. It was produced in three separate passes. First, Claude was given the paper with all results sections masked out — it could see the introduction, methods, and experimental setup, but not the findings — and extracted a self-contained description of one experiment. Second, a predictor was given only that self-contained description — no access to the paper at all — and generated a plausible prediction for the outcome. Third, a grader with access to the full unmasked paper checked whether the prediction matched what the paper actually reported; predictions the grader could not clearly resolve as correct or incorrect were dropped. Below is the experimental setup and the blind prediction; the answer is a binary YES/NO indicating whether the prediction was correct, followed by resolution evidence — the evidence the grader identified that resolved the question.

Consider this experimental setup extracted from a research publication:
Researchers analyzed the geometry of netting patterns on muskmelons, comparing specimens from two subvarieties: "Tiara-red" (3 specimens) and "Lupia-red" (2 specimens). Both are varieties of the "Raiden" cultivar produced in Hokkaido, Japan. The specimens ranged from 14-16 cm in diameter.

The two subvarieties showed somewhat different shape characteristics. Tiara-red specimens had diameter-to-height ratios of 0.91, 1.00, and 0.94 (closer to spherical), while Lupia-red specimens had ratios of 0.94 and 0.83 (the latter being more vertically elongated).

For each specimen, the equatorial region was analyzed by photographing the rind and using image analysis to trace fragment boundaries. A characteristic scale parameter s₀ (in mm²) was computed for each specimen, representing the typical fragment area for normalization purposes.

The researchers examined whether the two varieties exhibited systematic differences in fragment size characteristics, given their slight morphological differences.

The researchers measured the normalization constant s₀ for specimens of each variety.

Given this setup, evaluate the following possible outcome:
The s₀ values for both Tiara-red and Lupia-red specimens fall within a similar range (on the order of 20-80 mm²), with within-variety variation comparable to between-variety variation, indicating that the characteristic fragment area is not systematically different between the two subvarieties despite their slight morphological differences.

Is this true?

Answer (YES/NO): NO